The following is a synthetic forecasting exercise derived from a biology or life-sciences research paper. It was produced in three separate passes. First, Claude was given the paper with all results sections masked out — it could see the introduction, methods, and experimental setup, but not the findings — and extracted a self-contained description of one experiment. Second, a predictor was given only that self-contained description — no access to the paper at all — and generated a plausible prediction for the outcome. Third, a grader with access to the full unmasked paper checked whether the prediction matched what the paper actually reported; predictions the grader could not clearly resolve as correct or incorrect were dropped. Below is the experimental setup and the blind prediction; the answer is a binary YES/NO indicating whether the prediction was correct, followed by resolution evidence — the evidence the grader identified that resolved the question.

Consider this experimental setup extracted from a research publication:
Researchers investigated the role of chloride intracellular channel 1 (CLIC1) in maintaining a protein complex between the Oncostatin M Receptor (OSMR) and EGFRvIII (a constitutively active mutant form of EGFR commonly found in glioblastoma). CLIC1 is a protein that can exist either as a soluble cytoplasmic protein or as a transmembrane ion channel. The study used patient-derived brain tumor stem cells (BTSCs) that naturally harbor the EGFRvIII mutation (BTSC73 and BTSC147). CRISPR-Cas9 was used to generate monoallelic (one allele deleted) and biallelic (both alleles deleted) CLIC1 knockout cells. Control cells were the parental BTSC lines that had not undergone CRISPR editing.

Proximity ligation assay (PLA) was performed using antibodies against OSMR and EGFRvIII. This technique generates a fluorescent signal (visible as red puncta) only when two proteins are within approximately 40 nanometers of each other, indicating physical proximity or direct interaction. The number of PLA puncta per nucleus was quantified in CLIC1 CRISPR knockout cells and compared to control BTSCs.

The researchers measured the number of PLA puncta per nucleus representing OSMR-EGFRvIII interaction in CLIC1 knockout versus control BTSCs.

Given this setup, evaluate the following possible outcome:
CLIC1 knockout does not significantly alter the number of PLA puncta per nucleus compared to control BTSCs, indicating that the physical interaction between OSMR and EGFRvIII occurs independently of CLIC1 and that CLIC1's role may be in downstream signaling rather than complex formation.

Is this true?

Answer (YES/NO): NO